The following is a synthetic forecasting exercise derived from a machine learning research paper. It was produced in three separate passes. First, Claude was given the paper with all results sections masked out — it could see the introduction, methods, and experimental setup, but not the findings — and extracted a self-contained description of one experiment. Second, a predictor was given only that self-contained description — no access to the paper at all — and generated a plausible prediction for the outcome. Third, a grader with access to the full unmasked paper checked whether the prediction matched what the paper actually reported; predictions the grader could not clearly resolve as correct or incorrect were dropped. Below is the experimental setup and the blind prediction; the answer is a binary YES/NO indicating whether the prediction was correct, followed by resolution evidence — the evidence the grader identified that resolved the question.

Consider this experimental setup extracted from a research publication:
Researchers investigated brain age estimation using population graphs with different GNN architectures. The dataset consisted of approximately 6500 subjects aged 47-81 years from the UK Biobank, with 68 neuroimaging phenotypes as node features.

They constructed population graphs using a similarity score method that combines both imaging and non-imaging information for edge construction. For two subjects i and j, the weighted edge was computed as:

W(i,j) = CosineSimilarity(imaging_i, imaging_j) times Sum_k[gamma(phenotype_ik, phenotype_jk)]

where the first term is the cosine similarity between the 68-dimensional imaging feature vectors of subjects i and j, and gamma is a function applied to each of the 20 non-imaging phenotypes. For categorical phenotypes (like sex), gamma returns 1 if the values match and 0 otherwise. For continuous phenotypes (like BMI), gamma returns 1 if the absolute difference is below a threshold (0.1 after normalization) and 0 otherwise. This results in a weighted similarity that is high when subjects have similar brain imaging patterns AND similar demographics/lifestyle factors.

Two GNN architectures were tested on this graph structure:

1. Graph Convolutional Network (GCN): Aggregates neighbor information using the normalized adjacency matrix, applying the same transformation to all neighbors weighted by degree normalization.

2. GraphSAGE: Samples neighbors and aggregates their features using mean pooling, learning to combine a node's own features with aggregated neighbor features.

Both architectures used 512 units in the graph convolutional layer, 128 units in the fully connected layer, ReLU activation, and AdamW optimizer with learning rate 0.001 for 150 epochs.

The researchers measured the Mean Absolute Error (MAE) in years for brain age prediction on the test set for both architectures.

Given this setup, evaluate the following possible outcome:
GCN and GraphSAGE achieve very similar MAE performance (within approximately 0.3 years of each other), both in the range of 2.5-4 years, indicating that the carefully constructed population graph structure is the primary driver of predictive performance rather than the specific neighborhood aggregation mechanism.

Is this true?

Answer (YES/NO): NO